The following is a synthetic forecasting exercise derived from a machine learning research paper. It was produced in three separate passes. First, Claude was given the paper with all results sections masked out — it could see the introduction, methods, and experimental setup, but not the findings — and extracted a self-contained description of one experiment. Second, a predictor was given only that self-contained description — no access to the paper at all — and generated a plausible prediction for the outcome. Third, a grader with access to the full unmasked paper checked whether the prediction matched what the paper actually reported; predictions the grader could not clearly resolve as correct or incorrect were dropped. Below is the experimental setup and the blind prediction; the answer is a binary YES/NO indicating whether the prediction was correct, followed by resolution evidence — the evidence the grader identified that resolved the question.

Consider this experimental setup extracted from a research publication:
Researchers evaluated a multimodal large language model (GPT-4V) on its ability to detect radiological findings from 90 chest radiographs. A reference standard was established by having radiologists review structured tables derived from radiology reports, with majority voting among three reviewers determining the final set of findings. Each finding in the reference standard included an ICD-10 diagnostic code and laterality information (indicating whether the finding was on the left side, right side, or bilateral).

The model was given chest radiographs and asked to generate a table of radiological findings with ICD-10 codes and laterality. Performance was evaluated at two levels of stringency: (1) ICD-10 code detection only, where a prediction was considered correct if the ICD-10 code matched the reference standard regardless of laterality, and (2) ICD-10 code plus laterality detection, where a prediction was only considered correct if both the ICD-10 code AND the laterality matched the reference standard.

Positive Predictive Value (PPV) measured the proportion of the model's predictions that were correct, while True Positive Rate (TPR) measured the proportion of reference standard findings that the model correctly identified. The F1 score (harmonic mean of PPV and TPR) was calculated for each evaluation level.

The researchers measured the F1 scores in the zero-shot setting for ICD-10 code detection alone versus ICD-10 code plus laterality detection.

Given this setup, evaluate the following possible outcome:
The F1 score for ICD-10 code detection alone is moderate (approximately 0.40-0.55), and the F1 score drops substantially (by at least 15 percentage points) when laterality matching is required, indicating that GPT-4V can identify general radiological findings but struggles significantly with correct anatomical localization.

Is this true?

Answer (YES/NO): NO